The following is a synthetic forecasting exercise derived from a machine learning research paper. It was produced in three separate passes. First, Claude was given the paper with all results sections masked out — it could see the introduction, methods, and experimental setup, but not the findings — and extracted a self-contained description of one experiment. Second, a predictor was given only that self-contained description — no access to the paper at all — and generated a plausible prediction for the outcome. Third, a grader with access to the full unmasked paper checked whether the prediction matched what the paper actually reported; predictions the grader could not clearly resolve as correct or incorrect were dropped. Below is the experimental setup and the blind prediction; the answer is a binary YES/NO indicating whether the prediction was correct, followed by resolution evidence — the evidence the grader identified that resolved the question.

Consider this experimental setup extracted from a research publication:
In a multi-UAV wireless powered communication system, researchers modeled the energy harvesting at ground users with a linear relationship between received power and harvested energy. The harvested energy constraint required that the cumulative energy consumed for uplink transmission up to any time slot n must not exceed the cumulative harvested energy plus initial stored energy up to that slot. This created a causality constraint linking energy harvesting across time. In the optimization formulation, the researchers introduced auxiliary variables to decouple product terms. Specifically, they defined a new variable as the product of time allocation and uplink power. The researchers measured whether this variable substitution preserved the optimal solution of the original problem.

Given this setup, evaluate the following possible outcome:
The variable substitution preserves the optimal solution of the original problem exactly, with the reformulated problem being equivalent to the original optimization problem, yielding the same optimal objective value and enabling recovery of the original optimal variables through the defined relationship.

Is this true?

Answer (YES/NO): YES